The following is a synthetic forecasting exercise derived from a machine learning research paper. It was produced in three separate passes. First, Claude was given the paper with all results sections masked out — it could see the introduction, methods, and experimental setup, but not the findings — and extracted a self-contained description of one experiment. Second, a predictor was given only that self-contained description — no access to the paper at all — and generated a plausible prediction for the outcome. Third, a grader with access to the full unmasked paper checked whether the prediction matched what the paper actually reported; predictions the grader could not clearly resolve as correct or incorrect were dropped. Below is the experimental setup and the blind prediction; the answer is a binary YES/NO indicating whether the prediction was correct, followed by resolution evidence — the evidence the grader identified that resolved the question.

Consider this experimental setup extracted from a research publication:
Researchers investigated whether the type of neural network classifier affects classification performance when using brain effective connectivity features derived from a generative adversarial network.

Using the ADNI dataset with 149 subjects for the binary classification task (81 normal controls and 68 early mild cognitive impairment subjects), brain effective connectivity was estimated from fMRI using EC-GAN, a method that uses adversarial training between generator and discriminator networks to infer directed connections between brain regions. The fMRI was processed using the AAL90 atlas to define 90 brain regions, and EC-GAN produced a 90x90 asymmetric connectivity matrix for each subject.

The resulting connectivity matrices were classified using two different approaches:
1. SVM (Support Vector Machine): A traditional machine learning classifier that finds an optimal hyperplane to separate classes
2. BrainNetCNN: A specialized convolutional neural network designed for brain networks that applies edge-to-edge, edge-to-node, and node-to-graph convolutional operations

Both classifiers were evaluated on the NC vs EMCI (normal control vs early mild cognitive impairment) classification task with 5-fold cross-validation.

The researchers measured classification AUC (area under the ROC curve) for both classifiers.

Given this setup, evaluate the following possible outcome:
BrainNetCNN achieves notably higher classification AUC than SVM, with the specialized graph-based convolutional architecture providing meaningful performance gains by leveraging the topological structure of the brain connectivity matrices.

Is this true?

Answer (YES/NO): NO